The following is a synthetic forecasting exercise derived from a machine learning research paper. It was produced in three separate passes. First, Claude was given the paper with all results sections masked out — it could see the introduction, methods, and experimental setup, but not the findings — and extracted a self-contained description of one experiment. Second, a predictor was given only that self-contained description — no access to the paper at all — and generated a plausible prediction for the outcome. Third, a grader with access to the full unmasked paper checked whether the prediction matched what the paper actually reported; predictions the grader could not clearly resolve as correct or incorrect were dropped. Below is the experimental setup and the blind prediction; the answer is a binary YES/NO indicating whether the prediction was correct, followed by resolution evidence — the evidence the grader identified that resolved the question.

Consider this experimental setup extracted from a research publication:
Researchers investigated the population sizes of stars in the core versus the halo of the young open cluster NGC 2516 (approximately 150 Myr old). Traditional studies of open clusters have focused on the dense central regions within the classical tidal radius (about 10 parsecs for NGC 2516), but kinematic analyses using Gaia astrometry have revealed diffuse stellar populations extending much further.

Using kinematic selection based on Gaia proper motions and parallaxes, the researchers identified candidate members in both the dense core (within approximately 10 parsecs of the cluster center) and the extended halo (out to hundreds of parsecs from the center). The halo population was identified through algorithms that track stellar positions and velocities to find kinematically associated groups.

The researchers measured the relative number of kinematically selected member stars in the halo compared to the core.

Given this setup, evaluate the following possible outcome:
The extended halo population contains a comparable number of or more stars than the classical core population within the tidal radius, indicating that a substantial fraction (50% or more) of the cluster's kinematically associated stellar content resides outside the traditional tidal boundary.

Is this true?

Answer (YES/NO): YES